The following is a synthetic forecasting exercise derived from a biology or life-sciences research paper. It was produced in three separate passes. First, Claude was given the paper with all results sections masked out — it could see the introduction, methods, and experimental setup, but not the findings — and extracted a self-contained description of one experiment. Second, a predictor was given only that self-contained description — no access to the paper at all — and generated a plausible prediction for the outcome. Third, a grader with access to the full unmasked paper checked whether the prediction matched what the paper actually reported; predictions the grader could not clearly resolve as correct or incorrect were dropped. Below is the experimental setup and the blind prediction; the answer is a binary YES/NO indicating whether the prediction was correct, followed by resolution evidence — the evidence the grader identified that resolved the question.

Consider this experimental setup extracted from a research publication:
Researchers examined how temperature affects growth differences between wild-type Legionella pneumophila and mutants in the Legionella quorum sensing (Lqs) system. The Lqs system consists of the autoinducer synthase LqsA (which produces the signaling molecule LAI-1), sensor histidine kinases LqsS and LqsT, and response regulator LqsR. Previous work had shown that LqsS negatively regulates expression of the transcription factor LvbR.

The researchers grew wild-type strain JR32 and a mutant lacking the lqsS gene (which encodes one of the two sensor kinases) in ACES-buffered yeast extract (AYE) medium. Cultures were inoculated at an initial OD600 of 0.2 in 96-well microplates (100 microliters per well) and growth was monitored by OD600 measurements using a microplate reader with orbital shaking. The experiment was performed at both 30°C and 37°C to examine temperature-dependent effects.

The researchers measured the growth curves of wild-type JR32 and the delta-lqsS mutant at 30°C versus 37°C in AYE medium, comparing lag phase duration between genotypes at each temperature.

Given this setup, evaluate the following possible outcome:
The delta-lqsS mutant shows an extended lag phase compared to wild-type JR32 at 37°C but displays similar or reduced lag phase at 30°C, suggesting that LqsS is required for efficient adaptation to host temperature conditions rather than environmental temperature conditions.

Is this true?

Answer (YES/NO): NO